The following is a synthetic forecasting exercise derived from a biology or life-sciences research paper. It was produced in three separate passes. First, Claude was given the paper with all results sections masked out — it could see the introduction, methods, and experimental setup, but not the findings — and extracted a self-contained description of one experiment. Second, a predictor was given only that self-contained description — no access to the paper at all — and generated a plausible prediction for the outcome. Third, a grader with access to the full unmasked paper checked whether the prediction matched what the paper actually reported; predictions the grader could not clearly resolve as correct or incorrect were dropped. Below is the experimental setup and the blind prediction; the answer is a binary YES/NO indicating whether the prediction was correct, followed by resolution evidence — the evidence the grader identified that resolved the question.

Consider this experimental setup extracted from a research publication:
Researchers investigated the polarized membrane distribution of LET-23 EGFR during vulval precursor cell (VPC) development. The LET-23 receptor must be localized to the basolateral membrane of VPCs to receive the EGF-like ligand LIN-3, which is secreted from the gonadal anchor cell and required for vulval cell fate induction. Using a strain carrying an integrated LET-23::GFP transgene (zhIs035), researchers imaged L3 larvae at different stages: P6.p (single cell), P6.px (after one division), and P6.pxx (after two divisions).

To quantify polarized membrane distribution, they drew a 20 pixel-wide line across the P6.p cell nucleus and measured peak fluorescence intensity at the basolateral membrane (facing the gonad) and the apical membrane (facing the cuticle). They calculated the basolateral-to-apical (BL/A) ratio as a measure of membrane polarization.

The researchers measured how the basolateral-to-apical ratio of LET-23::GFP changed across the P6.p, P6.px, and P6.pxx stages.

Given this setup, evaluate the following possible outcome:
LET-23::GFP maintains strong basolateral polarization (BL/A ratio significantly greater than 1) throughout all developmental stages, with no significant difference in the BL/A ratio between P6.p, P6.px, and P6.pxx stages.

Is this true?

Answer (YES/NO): NO